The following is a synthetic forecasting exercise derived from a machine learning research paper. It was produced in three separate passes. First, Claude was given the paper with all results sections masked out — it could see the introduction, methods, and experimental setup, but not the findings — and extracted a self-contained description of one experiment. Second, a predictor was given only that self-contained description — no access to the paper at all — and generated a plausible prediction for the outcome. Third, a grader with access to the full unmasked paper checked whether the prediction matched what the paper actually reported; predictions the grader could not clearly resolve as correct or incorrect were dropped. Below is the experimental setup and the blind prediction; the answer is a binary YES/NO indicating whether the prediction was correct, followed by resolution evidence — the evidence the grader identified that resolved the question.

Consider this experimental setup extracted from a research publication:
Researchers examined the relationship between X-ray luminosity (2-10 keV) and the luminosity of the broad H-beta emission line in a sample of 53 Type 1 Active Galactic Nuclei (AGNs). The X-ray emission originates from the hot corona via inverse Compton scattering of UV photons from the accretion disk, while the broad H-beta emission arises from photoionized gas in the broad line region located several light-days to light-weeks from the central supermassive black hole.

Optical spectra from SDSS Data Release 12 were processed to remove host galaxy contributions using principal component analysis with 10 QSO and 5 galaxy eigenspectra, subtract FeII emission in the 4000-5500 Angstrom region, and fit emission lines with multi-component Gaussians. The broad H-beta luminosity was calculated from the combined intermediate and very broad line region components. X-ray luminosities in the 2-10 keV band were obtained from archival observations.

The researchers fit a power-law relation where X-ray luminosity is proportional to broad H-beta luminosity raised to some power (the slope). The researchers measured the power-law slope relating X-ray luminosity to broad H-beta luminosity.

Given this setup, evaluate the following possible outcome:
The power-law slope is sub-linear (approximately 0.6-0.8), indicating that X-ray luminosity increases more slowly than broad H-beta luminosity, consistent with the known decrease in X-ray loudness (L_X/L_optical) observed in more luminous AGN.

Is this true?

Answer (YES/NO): YES